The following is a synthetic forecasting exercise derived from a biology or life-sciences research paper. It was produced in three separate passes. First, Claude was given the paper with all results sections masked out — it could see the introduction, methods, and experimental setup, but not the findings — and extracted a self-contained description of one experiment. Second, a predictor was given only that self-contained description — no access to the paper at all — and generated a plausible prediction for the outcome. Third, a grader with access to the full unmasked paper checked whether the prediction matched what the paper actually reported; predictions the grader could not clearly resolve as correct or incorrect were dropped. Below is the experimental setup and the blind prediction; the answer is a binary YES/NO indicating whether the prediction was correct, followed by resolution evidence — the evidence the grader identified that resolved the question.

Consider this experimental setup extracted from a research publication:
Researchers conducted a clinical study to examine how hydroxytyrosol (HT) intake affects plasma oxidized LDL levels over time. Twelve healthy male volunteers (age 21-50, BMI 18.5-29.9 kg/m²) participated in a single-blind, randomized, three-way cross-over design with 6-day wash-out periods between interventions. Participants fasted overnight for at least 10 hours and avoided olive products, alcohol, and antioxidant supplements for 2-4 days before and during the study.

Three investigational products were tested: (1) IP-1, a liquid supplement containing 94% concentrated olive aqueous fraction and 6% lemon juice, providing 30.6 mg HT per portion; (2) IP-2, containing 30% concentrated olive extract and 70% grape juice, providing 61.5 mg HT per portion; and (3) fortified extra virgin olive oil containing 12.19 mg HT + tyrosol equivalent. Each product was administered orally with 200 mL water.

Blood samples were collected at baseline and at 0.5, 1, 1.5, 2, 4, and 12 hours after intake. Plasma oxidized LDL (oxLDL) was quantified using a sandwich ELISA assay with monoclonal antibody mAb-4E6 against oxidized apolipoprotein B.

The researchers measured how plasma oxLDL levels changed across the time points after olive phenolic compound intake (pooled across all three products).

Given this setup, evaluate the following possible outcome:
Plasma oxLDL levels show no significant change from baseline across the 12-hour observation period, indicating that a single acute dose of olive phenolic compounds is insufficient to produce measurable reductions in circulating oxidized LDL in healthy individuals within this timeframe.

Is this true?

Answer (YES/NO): NO